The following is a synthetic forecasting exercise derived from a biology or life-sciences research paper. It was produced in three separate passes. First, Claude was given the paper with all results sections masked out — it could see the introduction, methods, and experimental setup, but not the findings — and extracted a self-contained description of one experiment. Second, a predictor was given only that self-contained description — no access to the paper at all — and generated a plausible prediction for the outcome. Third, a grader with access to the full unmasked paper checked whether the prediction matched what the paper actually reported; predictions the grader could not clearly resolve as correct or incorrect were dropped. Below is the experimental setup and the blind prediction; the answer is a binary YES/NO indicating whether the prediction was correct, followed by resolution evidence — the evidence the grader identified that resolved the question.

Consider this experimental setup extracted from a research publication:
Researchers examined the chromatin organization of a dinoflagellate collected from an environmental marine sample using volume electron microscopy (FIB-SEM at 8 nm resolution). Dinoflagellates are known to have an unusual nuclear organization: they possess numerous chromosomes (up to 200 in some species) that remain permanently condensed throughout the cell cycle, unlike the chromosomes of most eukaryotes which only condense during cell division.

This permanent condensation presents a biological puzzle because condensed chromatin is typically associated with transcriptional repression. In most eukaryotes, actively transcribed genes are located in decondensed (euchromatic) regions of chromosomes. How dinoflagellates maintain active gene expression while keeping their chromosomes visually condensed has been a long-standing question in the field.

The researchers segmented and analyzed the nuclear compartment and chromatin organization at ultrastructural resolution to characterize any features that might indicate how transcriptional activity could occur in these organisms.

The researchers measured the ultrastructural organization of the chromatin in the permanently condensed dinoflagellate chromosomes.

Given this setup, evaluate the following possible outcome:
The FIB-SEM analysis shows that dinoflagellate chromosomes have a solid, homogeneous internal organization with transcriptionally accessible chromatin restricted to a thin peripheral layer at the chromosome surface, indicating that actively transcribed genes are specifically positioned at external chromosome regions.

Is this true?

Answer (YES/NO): NO